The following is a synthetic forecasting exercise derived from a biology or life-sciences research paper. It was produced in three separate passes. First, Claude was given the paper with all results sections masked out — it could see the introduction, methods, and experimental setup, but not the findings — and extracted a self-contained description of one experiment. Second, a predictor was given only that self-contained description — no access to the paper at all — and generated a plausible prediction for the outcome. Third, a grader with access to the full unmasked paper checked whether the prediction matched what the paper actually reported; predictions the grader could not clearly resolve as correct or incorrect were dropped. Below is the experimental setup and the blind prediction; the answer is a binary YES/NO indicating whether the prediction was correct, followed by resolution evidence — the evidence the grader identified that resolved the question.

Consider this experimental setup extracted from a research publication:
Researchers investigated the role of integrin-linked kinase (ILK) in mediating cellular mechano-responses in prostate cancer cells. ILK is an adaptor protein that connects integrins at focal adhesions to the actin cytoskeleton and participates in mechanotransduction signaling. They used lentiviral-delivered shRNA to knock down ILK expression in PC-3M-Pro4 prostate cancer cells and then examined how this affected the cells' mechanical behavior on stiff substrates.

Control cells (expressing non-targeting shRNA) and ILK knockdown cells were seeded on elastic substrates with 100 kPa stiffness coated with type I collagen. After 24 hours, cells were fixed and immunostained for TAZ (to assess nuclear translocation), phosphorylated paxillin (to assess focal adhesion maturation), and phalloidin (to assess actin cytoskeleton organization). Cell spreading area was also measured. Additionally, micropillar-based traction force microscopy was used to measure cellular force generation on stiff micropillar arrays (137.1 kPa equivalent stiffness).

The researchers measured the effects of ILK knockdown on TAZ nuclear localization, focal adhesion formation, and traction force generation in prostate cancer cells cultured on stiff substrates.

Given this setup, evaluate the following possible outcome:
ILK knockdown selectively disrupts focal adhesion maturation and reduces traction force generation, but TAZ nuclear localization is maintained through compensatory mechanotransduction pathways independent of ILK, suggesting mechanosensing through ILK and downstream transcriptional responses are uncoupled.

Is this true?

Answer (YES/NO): NO